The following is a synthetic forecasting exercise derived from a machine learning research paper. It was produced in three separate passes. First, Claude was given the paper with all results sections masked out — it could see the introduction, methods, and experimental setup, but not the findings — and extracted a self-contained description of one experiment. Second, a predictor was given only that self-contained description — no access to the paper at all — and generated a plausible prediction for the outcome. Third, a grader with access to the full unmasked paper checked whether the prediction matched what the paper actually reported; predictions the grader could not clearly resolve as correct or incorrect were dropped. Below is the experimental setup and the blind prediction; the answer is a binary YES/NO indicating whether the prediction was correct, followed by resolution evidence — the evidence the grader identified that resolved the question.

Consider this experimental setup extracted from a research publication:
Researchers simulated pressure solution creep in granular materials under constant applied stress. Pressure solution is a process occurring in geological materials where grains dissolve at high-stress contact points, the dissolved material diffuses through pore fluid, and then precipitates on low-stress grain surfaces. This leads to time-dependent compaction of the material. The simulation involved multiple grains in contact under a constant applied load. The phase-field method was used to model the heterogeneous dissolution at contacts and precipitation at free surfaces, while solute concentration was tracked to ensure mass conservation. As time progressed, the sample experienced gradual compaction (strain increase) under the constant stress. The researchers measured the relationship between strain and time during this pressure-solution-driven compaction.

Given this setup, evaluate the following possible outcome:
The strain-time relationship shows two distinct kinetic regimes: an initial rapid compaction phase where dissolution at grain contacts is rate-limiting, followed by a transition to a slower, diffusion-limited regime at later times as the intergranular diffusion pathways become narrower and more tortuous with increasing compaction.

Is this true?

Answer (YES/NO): NO